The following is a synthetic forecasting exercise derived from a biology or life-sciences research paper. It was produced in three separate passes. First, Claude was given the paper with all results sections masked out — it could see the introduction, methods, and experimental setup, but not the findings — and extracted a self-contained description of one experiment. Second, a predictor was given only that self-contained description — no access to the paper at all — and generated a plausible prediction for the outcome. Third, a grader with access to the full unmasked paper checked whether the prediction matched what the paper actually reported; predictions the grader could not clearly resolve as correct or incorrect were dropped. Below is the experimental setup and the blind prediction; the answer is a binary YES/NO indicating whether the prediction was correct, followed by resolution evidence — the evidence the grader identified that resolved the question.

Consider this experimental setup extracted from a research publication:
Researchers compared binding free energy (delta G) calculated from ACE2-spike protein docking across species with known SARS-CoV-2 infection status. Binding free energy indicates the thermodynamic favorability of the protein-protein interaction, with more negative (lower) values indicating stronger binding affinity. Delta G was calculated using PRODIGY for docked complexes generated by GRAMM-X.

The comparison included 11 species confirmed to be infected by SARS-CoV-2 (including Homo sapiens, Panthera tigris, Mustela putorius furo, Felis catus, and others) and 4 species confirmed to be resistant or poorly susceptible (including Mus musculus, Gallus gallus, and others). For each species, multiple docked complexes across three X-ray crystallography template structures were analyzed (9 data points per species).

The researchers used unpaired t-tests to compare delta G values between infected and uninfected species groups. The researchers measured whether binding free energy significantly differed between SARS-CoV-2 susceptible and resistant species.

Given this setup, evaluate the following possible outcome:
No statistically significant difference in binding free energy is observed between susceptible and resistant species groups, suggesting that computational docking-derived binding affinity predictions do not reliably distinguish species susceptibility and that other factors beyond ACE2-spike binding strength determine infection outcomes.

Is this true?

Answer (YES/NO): NO